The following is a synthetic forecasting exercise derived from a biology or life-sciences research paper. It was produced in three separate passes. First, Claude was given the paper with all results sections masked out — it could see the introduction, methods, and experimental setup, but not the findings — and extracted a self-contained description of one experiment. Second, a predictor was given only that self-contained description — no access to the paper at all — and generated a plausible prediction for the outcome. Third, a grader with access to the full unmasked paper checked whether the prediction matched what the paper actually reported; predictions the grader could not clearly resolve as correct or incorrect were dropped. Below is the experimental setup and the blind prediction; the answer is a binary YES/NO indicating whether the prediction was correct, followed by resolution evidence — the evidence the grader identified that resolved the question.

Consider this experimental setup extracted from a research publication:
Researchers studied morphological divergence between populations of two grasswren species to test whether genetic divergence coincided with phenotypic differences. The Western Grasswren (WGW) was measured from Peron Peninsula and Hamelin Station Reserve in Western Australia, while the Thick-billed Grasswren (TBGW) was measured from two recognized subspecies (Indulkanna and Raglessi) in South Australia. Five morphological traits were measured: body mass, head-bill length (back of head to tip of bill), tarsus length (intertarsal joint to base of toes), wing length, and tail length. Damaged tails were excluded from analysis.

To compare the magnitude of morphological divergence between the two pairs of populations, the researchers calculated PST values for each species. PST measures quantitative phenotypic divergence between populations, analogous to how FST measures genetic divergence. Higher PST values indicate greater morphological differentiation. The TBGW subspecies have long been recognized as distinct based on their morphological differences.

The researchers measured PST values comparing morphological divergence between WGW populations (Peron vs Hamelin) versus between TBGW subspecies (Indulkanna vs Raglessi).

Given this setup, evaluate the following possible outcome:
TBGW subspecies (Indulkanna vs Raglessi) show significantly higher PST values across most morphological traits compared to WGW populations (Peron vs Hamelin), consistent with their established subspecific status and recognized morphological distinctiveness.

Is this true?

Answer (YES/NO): NO